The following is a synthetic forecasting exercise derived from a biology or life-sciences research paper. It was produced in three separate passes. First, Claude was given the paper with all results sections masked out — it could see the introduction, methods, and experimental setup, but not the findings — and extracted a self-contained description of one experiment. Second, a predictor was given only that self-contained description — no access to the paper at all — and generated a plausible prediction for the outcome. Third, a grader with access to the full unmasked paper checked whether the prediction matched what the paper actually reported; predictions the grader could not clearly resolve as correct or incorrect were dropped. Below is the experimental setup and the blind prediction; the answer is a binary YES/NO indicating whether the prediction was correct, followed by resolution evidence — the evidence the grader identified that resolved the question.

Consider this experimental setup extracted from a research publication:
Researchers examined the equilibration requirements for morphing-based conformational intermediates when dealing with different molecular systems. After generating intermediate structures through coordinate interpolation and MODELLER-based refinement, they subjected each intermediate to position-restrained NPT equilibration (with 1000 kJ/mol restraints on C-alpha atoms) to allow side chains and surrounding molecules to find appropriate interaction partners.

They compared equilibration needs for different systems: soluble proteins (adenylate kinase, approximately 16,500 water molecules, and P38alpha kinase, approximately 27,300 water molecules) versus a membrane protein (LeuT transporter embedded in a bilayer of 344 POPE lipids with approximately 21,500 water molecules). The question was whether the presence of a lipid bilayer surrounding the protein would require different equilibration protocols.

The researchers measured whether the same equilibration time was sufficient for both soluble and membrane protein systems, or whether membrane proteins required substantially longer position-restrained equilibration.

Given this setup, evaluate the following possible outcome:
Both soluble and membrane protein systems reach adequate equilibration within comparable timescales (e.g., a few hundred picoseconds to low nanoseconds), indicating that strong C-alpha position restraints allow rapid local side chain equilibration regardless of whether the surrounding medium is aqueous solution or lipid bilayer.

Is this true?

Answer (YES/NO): NO